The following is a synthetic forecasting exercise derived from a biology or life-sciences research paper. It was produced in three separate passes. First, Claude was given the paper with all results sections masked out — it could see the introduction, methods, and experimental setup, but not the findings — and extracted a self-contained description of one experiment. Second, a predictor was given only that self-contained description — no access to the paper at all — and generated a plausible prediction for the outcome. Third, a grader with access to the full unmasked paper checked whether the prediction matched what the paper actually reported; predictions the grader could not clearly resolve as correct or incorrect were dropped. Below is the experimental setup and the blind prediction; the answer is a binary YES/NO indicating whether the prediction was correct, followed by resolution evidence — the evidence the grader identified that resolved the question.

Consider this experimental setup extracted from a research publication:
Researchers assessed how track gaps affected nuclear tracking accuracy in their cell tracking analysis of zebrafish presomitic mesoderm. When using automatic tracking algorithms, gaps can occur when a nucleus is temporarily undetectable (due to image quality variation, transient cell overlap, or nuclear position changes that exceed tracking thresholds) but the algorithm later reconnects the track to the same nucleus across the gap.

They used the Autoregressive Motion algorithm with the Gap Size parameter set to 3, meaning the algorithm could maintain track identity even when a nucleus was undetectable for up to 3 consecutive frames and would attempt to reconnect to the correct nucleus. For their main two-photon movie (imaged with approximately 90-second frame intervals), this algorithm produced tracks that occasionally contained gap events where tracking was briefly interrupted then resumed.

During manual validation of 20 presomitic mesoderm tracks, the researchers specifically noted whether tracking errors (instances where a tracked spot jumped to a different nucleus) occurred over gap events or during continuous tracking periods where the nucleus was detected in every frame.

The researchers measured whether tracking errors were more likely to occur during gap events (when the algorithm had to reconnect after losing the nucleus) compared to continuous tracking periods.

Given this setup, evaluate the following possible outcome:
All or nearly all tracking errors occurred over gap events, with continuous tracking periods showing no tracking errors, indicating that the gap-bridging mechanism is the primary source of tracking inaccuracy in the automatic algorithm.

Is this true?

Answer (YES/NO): NO